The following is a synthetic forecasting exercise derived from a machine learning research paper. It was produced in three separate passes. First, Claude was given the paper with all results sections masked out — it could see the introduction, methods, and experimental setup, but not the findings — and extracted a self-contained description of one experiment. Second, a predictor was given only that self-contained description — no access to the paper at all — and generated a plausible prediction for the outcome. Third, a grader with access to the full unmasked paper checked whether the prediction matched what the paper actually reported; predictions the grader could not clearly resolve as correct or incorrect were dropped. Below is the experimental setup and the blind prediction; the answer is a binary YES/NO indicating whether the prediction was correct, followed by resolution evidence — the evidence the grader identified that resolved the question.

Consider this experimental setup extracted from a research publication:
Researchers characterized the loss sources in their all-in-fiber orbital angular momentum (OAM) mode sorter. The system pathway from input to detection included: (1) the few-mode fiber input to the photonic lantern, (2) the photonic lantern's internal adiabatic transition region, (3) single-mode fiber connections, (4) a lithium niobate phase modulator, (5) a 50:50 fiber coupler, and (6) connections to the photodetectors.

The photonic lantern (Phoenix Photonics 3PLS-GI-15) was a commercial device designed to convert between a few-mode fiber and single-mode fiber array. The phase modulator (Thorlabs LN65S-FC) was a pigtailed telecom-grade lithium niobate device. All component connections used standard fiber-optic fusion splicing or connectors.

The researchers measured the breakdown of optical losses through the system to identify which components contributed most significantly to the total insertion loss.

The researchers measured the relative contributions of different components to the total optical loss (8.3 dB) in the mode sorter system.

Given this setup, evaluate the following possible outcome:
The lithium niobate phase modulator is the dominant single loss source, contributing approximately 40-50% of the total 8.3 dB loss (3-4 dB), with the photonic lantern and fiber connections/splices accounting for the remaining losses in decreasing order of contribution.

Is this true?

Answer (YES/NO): NO